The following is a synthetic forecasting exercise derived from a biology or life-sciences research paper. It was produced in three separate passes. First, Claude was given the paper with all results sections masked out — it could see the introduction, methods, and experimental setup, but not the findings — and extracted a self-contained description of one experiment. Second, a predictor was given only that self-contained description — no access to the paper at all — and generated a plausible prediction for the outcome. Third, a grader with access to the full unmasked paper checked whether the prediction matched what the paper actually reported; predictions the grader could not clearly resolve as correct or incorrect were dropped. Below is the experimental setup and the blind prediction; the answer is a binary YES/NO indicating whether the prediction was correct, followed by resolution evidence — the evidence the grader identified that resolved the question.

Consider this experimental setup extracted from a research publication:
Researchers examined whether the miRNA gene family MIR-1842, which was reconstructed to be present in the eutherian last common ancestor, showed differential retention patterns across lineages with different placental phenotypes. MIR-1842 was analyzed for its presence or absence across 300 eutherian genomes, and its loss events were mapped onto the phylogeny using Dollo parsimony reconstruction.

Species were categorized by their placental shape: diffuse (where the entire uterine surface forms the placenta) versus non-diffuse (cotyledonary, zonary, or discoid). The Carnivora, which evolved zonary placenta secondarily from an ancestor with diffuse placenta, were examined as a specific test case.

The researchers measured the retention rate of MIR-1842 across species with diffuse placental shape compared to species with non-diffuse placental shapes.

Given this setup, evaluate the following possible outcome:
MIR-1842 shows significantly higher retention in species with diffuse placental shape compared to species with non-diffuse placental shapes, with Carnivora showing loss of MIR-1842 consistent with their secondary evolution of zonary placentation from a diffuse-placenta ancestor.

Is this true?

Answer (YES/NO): YES